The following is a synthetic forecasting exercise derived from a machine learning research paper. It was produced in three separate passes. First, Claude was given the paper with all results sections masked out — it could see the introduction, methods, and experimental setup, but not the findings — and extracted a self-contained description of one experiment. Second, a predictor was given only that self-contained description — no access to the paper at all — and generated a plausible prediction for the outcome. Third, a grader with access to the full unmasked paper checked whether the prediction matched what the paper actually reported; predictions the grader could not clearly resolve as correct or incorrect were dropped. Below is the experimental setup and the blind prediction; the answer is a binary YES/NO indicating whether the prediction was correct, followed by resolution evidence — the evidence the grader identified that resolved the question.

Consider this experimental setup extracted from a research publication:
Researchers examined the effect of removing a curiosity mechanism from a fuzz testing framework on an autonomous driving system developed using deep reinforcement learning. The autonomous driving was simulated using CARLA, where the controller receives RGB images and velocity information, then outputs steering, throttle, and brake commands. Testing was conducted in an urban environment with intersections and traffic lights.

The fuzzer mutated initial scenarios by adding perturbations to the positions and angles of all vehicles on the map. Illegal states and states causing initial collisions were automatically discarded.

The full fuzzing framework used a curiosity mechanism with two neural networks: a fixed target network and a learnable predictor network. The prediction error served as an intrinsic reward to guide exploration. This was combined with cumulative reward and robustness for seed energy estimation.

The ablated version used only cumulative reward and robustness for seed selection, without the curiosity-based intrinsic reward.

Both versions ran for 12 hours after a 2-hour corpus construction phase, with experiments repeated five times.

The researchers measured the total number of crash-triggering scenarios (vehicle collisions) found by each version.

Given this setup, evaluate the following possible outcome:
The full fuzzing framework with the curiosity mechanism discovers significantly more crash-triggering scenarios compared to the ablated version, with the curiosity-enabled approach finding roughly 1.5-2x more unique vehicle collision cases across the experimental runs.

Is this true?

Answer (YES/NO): NO